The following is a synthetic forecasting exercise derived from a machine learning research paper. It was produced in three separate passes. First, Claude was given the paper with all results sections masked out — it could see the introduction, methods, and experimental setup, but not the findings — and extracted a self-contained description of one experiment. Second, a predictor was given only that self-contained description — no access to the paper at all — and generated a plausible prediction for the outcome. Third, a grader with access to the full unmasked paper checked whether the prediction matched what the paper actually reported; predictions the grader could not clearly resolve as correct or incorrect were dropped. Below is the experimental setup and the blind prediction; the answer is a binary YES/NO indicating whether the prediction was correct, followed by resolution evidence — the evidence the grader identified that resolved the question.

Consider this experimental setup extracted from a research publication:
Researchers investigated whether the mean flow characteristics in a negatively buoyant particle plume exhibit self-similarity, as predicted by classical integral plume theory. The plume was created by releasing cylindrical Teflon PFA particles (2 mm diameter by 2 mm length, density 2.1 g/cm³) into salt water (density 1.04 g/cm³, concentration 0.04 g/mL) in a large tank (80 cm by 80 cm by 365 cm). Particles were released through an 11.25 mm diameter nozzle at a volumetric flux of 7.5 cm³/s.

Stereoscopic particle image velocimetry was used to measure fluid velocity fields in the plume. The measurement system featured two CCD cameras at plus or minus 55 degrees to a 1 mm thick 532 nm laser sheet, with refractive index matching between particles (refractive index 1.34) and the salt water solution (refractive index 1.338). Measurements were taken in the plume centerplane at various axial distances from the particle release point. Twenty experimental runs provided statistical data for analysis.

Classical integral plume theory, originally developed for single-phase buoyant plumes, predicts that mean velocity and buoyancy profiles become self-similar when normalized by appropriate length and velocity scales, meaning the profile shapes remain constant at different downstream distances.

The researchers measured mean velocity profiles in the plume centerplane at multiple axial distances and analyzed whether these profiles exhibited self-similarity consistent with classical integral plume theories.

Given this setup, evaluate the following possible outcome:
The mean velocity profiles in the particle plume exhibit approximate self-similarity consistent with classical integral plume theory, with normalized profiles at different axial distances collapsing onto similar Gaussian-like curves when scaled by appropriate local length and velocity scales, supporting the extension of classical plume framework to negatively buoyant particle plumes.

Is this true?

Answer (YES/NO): YES